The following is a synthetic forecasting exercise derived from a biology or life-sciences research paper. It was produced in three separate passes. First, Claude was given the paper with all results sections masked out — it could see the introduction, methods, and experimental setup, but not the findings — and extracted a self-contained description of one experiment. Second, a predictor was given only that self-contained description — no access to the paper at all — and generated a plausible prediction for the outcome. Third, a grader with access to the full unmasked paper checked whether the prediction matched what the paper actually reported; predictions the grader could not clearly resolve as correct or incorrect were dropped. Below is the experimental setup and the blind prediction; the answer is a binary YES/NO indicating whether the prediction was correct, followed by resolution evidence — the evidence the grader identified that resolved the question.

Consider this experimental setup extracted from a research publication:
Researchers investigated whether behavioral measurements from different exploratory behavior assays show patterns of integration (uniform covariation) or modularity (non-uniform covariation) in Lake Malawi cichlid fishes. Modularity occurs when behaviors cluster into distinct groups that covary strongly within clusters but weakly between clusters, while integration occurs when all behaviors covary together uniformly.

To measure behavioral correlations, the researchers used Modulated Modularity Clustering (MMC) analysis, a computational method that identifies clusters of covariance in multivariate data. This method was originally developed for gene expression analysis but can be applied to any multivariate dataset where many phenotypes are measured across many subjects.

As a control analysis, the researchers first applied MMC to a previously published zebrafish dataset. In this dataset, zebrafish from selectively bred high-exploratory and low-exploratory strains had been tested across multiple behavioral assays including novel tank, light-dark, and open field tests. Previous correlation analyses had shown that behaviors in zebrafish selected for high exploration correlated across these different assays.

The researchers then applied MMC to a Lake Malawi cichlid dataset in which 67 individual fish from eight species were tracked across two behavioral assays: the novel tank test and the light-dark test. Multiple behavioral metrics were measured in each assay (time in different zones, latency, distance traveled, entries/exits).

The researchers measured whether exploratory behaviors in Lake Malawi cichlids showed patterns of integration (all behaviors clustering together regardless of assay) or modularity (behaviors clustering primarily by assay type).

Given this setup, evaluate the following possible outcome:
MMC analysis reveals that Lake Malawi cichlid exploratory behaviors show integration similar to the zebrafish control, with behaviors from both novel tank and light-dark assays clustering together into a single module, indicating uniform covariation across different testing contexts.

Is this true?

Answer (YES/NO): NO